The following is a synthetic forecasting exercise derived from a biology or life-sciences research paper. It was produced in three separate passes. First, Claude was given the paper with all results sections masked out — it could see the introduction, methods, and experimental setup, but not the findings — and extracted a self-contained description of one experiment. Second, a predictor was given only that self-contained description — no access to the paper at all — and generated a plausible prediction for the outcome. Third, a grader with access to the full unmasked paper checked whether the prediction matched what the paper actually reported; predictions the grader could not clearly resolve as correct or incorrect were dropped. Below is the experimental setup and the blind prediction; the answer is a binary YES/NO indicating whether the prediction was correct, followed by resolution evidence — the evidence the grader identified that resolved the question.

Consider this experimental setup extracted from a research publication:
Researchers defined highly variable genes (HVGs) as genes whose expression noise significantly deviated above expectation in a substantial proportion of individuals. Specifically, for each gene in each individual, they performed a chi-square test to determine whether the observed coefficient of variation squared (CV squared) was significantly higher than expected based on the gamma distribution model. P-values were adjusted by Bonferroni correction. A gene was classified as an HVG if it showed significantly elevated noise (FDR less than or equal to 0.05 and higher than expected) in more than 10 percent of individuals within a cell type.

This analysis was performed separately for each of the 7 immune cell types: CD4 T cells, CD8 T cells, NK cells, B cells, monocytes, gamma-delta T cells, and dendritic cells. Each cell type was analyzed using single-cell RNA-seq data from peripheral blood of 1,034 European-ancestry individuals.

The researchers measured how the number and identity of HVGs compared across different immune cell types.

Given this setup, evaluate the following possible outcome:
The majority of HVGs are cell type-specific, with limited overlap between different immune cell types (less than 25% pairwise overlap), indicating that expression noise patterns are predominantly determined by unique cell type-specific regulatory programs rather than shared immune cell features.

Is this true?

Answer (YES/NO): NO